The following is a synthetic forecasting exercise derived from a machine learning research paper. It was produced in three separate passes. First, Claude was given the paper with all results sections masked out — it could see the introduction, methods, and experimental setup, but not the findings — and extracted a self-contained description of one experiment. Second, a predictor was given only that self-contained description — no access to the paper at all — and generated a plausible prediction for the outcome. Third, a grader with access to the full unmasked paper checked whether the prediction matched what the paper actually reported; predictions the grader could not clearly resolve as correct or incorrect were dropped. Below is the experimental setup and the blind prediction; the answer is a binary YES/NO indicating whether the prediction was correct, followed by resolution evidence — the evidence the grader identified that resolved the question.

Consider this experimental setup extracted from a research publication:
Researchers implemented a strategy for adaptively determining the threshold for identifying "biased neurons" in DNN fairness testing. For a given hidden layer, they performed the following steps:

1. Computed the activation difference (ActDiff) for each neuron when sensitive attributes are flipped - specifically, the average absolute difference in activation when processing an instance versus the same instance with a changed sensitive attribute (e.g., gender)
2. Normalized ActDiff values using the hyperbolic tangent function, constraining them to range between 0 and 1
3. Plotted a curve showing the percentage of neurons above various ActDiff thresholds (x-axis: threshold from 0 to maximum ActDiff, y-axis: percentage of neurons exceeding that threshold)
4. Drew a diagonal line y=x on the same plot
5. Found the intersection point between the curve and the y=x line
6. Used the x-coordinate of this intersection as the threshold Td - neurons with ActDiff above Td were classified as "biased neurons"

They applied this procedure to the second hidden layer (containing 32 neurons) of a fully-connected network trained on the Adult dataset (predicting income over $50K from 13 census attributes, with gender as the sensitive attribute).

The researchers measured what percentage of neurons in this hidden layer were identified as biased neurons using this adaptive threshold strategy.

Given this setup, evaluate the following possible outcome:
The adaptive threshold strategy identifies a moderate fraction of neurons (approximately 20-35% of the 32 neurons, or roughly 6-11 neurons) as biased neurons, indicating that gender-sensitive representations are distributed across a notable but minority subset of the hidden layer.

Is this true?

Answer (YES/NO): YES